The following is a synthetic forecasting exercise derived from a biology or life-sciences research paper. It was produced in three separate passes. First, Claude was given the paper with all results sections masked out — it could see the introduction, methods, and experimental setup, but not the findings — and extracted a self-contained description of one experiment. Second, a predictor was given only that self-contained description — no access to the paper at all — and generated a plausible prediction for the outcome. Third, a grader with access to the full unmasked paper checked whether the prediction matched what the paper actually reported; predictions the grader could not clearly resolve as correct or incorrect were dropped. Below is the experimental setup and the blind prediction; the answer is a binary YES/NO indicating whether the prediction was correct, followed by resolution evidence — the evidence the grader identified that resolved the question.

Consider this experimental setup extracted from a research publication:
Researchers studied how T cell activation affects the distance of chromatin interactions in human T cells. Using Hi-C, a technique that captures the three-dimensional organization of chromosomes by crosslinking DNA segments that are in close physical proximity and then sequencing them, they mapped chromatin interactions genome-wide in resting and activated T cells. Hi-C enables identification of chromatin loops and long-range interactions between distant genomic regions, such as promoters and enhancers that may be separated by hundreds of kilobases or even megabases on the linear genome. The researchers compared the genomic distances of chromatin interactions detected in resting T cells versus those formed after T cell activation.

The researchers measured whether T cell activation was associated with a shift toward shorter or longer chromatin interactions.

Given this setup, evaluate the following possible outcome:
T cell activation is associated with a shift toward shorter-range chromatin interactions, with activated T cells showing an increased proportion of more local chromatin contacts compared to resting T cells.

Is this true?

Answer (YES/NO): YES